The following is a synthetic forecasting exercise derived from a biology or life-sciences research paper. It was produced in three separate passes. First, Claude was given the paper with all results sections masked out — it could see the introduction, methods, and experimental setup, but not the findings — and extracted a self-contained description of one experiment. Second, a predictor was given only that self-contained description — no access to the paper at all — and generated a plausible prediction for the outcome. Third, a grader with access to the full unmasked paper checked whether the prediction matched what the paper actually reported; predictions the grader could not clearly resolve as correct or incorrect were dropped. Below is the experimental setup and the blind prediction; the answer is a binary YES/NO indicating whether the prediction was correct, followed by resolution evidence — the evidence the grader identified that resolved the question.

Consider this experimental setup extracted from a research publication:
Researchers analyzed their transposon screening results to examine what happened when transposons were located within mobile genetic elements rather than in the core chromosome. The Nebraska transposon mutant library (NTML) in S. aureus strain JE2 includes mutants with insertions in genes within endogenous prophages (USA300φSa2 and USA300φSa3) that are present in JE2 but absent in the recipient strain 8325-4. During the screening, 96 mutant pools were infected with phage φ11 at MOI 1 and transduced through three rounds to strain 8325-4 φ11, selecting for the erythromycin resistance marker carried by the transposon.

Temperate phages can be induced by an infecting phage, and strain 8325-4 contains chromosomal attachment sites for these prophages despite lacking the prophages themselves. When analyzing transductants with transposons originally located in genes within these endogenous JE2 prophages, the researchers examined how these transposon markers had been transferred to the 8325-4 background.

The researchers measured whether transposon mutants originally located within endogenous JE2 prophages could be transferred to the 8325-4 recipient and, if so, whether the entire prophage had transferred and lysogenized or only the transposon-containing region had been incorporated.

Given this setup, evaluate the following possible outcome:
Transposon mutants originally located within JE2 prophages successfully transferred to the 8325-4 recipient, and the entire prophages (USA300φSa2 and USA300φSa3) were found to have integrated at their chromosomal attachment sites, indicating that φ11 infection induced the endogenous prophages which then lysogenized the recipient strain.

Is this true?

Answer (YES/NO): YES